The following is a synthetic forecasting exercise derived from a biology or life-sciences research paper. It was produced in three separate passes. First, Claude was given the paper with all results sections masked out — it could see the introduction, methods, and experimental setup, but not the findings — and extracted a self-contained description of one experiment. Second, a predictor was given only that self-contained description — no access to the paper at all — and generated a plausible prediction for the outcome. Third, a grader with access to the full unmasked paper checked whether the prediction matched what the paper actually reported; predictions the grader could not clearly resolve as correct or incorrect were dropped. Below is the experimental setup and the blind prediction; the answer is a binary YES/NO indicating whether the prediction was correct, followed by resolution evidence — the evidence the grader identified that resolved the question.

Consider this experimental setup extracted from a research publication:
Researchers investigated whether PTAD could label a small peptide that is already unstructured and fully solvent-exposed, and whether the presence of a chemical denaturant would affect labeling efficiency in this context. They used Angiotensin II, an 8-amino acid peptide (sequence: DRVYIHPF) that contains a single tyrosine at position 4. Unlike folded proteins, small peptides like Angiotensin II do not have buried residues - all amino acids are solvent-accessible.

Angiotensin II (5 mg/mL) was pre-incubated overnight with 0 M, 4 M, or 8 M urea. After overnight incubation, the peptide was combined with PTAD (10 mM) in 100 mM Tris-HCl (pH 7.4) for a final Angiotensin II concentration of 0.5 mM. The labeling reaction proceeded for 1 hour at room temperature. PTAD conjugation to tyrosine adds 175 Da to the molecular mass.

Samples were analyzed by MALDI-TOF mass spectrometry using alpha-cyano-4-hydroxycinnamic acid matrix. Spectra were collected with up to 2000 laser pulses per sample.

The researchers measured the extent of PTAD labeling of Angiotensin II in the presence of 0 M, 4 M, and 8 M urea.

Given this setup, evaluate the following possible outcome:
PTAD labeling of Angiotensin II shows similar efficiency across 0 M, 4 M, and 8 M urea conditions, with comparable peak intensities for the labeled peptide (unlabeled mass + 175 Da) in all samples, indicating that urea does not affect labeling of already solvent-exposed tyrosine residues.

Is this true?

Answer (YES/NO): YES